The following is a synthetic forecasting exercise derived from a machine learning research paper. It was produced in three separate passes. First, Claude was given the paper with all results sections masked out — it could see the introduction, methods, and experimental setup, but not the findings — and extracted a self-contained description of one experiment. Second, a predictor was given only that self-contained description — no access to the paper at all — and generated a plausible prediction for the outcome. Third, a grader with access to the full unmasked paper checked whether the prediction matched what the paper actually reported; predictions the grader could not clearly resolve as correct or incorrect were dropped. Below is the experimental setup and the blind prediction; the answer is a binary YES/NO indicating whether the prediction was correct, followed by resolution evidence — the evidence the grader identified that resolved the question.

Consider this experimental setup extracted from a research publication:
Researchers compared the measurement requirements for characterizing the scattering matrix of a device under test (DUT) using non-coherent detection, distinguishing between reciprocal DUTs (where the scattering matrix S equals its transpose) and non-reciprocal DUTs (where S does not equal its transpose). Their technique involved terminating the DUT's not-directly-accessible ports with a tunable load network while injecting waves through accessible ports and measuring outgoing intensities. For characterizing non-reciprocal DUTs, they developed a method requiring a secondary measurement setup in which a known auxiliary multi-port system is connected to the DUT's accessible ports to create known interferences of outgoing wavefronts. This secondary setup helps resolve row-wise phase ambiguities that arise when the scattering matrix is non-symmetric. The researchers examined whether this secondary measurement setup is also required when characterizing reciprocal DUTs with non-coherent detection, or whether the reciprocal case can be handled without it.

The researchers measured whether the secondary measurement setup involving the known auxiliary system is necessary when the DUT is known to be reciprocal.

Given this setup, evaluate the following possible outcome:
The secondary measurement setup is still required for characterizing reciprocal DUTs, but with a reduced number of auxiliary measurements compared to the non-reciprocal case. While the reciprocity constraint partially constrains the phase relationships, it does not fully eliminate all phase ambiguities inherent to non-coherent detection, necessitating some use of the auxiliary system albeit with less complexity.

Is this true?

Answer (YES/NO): NO